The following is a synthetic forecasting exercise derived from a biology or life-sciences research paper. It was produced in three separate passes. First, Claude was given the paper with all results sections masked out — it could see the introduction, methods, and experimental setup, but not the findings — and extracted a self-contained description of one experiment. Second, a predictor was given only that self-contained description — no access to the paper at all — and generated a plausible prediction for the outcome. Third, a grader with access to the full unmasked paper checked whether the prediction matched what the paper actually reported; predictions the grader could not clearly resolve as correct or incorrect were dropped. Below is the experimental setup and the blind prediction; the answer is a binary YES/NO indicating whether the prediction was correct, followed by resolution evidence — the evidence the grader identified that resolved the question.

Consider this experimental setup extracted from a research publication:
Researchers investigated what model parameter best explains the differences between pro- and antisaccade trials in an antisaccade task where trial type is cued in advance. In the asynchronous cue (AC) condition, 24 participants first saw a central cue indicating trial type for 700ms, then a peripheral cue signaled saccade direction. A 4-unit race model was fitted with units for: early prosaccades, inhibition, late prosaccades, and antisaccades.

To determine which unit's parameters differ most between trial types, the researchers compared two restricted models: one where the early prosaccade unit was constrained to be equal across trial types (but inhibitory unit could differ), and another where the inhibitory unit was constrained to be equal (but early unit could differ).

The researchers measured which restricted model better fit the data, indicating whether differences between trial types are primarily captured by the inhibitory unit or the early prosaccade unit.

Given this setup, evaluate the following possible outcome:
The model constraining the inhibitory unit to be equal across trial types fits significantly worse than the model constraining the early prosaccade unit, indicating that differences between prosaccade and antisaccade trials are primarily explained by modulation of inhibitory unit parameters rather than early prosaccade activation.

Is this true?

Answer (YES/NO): YES